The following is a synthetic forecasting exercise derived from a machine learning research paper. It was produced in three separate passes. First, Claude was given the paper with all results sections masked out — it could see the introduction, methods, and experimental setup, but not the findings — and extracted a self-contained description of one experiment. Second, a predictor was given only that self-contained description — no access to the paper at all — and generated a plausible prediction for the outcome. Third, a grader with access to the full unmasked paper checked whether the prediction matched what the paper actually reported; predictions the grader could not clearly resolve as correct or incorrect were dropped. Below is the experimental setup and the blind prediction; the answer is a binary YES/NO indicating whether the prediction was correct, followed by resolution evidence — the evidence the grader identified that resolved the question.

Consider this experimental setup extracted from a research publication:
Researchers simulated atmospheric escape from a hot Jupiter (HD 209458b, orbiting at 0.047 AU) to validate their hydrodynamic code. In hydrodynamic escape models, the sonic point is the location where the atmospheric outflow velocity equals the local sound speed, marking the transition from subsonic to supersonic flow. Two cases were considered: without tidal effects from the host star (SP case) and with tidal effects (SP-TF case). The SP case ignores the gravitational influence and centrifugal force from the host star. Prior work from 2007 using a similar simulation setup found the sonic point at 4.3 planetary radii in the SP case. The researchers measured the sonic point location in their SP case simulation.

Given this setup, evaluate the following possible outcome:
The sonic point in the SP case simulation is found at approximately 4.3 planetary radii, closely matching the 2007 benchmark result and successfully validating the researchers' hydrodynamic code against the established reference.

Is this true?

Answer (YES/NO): NO